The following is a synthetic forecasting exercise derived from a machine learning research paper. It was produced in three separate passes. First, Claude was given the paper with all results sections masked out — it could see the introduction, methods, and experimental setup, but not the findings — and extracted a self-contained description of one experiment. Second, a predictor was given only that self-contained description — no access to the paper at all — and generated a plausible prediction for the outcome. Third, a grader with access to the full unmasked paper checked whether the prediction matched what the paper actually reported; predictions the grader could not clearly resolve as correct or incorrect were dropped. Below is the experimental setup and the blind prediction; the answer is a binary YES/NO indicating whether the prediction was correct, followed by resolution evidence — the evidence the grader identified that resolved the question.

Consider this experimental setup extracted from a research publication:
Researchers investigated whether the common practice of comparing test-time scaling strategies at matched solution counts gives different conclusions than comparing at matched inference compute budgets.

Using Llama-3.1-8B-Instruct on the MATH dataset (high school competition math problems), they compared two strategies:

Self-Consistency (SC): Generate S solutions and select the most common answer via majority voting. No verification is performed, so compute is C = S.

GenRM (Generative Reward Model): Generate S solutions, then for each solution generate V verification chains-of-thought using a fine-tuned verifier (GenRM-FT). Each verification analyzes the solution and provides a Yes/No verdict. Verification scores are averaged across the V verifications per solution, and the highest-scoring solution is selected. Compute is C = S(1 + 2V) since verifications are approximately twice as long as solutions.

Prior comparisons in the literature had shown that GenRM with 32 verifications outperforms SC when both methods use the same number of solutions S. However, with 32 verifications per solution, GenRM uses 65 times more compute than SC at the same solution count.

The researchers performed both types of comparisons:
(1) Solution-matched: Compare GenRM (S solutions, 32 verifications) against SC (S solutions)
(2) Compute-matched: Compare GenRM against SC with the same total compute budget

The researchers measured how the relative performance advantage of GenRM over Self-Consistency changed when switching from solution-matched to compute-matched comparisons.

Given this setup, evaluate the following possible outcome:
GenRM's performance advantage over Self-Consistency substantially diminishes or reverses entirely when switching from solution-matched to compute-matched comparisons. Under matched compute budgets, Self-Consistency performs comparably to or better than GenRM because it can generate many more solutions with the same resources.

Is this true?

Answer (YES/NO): YES